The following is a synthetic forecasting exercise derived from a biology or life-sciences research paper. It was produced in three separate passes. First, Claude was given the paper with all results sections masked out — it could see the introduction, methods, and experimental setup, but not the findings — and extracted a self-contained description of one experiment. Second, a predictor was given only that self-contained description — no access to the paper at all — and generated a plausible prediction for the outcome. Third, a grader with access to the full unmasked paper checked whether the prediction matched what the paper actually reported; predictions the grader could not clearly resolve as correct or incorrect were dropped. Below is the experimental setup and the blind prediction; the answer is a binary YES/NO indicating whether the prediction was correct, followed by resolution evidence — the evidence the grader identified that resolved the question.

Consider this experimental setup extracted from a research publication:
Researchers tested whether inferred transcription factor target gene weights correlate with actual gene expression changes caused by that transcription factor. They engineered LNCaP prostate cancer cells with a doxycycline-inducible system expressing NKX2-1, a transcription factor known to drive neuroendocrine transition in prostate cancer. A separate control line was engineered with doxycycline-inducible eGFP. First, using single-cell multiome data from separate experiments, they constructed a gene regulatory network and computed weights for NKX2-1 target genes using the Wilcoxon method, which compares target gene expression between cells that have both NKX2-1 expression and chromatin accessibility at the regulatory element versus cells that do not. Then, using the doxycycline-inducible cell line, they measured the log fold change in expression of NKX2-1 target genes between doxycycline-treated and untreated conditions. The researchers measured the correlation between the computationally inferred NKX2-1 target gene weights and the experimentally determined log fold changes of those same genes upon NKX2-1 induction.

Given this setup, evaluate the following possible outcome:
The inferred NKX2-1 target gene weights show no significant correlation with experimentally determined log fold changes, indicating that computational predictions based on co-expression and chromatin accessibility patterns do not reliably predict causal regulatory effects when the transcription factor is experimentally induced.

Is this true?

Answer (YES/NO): NO